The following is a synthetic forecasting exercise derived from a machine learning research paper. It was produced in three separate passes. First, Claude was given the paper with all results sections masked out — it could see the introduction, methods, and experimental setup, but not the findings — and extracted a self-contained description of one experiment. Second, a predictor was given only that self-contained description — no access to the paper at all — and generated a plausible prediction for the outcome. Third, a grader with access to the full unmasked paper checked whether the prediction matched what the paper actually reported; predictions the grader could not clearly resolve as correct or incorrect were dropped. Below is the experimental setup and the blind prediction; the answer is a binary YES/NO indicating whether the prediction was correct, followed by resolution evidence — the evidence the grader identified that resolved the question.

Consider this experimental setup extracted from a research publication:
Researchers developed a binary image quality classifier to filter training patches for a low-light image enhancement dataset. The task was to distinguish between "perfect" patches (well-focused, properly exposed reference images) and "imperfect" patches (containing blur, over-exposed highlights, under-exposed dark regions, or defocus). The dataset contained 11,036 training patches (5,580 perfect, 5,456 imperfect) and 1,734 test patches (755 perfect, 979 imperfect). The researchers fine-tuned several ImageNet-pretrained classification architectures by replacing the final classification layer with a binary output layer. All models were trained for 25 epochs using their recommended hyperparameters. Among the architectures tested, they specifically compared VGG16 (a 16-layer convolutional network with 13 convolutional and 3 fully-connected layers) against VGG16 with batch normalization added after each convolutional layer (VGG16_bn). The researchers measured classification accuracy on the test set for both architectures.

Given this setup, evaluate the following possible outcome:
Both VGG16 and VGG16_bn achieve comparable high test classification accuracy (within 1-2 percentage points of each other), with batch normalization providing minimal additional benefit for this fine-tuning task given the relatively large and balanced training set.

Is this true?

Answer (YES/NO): NO